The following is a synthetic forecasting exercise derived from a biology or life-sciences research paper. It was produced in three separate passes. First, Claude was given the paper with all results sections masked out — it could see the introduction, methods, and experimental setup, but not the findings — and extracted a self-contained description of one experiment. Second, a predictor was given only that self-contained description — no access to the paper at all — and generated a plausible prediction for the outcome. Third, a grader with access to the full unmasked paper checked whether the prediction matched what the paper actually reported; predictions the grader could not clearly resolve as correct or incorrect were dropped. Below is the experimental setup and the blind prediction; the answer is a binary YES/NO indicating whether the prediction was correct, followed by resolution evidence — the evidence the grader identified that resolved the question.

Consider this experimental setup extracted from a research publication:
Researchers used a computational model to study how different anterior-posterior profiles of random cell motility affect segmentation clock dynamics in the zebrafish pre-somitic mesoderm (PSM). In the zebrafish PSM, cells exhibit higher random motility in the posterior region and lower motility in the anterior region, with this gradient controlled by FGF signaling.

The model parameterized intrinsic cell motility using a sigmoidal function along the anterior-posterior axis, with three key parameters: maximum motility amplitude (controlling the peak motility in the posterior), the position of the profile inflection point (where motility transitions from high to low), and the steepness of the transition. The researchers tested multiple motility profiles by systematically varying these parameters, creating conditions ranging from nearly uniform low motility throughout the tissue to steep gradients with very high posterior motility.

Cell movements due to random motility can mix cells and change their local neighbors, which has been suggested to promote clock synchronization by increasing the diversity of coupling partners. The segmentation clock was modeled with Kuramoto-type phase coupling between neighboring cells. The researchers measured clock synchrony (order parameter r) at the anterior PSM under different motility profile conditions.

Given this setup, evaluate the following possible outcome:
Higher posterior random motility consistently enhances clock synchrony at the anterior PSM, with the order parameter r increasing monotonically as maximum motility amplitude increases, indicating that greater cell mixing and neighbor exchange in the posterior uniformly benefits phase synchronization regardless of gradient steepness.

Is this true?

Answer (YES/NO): NO